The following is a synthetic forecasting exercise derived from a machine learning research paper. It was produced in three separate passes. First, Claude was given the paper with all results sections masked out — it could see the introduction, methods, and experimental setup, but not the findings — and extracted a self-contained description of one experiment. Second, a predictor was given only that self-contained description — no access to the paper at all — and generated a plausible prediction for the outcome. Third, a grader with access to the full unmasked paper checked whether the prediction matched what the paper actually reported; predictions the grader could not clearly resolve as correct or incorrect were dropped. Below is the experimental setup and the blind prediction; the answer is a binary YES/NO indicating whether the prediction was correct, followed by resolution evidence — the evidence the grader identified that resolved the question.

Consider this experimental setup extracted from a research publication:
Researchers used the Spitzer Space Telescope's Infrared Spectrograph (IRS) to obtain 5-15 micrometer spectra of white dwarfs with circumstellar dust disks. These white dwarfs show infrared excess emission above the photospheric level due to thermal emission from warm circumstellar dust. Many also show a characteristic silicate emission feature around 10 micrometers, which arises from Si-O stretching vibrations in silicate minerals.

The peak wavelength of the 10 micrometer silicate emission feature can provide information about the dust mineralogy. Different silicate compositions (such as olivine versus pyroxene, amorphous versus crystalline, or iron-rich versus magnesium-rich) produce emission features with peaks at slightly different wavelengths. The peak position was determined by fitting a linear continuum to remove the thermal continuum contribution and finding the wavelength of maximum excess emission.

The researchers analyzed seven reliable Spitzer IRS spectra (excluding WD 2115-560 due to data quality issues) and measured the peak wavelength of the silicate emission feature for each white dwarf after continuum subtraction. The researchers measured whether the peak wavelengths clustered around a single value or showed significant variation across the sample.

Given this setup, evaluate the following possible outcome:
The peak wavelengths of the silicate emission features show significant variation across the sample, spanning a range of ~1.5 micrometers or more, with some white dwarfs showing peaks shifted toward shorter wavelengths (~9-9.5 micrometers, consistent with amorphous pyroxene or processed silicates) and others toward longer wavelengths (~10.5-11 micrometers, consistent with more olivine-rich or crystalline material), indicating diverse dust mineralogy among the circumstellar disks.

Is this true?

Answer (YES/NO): NO